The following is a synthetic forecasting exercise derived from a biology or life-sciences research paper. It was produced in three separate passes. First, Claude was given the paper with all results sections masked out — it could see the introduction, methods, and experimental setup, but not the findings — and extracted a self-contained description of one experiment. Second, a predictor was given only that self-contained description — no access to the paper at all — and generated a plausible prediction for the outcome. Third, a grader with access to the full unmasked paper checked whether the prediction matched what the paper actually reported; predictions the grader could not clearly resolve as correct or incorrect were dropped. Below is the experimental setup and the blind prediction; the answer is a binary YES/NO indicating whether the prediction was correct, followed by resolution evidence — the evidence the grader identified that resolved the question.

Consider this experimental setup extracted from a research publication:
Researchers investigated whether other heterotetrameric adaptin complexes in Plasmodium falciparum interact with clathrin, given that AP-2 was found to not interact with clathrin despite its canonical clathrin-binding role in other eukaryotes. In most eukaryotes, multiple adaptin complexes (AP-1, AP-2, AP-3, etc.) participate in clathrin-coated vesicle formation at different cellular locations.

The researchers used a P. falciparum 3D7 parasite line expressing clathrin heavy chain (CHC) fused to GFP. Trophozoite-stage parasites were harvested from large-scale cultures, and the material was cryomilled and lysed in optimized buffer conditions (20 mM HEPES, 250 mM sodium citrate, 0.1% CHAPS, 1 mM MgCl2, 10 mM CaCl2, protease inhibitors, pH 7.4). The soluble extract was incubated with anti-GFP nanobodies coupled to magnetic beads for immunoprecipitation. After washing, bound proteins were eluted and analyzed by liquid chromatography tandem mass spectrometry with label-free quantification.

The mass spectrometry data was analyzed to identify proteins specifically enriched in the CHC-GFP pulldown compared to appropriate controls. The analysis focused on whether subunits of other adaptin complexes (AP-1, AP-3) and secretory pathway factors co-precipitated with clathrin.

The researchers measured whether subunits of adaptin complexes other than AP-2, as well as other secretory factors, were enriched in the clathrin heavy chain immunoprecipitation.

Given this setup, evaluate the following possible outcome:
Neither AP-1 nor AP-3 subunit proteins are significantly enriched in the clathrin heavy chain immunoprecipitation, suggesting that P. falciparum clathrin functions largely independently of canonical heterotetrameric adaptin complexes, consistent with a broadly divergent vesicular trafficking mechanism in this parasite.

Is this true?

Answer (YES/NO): NO